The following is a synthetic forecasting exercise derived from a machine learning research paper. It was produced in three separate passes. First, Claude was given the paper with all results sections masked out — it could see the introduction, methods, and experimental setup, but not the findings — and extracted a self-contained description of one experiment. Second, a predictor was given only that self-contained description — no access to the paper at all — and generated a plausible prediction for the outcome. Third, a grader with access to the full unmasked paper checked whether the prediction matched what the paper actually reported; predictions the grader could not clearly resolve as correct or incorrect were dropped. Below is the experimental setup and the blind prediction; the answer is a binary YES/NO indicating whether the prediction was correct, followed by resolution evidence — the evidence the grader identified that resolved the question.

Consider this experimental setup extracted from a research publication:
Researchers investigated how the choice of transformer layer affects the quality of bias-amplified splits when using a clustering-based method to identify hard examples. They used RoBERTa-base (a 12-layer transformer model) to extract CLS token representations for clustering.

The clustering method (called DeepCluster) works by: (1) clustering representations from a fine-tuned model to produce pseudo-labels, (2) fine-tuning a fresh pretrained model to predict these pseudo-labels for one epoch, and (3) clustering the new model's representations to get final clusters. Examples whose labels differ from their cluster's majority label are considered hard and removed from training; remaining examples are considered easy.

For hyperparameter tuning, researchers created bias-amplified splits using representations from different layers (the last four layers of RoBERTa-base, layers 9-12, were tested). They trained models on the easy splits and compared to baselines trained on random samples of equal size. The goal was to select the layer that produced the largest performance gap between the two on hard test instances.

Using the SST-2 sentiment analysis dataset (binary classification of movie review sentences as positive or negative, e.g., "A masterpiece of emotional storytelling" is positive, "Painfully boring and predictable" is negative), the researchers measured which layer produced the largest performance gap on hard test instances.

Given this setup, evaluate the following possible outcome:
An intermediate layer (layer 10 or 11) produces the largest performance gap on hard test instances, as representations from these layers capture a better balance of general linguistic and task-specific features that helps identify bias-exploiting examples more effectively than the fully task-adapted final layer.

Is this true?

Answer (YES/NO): YES